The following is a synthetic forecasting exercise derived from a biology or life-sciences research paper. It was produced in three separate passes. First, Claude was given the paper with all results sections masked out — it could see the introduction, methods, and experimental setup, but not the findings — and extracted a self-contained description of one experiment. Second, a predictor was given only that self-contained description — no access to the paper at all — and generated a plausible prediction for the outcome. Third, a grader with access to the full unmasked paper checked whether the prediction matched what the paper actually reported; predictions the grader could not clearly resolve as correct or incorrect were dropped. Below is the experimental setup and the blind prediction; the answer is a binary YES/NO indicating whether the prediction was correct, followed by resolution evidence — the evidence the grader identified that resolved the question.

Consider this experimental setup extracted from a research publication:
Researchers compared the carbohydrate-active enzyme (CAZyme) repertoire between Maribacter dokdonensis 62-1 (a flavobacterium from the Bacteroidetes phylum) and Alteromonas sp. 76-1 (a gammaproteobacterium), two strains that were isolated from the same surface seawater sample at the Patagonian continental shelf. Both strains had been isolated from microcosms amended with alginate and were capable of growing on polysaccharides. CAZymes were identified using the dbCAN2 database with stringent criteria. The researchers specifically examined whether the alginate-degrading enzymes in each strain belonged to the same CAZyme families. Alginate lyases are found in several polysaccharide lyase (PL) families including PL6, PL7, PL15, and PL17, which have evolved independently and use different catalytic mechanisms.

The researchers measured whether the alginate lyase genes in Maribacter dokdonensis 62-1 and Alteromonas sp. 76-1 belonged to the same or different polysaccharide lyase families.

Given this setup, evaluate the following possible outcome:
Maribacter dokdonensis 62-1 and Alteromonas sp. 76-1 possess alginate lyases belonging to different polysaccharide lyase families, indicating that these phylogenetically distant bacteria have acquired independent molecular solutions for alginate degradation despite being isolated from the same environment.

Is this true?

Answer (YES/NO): NO